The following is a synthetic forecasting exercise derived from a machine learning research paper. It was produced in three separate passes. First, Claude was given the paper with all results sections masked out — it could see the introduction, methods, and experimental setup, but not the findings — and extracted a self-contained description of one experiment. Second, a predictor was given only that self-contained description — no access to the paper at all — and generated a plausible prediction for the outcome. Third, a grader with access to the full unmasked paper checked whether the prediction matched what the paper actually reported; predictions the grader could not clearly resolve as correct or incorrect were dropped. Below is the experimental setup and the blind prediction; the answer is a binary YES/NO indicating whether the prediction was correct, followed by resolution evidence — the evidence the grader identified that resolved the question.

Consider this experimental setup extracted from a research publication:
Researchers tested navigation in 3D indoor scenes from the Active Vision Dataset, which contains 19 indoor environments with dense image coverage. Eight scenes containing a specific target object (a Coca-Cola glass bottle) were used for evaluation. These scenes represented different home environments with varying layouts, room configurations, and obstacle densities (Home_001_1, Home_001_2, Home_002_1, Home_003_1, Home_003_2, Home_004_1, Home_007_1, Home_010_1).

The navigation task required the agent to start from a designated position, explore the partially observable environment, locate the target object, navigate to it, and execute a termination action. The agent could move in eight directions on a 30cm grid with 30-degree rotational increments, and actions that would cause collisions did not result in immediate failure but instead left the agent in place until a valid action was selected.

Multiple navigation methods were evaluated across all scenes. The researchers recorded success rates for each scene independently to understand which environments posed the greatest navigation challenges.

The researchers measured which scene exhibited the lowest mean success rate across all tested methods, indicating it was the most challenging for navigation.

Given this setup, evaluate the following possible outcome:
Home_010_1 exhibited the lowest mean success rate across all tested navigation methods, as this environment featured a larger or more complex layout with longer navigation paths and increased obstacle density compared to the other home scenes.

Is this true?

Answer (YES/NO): NO